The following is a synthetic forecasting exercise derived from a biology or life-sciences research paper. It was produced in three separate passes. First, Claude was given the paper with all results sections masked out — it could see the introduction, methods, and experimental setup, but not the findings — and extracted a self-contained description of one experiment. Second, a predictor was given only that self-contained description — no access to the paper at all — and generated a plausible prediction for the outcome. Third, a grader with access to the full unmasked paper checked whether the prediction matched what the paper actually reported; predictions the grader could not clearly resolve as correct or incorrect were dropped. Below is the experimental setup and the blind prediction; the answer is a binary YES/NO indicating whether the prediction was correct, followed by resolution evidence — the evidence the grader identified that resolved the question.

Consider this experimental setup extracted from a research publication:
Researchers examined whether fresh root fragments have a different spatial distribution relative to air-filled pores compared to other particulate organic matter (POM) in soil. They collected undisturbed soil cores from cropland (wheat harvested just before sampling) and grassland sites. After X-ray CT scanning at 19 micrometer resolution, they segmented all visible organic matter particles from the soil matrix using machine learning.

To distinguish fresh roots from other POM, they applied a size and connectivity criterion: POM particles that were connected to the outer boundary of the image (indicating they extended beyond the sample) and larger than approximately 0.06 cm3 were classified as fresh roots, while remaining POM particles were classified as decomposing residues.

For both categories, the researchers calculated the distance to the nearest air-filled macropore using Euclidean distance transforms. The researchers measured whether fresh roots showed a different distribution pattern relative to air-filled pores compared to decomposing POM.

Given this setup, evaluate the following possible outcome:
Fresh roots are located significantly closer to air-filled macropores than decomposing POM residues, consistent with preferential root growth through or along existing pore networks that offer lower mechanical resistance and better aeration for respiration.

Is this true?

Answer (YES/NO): NO